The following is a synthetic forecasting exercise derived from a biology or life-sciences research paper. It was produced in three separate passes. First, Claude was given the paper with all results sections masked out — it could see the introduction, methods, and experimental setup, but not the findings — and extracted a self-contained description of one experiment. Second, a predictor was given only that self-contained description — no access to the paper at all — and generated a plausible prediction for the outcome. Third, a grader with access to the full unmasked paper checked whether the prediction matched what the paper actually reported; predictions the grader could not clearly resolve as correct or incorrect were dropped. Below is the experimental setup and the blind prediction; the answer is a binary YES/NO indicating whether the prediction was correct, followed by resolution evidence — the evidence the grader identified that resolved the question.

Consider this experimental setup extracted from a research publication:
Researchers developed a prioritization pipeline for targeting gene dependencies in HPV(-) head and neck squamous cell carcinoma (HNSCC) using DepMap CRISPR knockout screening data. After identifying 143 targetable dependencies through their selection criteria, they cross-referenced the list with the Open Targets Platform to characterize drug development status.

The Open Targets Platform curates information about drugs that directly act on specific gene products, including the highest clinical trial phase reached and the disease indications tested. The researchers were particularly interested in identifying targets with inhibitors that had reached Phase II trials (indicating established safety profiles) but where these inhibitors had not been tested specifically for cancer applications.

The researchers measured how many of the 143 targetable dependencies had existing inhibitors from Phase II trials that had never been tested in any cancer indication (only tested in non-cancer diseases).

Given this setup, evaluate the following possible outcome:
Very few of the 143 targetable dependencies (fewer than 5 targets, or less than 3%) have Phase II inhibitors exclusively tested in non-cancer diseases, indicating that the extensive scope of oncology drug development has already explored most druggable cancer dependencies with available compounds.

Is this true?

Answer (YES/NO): NO